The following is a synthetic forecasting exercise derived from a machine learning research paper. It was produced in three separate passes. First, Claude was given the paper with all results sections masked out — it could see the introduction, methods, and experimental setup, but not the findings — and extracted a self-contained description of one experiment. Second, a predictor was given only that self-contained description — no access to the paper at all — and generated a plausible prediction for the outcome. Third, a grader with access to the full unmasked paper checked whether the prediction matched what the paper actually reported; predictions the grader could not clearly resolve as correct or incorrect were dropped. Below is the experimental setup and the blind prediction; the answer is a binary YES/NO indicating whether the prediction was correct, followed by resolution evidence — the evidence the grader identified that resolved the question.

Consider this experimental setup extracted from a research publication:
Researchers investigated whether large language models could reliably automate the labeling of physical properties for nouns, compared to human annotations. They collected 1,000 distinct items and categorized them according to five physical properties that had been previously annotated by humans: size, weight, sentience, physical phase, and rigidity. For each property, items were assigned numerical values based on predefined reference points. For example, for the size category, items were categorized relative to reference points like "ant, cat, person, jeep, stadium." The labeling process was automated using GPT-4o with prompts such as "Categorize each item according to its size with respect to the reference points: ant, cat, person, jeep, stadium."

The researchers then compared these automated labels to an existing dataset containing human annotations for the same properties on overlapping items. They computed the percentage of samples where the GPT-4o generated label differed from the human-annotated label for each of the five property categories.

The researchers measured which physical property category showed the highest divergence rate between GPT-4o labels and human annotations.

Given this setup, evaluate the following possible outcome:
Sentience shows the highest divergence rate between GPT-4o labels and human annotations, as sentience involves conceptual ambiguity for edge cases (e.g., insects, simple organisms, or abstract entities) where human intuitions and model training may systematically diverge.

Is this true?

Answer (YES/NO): NO